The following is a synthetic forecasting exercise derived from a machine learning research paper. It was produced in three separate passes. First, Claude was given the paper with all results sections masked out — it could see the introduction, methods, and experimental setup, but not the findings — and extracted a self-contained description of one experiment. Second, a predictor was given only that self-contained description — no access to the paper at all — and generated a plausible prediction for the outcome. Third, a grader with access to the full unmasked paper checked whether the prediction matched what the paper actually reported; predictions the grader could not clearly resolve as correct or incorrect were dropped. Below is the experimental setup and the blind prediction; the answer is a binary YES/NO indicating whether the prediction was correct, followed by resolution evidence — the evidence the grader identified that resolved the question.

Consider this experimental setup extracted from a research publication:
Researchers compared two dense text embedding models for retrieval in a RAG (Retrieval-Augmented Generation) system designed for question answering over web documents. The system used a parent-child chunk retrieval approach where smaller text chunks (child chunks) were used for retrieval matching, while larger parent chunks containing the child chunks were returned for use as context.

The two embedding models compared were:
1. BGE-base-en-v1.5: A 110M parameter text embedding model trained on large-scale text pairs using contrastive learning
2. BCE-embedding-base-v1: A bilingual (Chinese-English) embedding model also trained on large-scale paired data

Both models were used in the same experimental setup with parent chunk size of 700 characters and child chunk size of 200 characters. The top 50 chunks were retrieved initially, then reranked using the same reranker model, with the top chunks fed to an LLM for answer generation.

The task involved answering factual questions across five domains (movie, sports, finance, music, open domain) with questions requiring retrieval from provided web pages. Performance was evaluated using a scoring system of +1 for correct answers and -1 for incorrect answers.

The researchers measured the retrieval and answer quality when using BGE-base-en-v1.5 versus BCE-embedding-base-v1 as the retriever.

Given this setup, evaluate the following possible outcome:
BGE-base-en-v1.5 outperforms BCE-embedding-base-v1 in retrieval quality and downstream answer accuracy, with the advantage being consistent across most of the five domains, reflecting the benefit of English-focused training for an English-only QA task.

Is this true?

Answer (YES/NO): NO